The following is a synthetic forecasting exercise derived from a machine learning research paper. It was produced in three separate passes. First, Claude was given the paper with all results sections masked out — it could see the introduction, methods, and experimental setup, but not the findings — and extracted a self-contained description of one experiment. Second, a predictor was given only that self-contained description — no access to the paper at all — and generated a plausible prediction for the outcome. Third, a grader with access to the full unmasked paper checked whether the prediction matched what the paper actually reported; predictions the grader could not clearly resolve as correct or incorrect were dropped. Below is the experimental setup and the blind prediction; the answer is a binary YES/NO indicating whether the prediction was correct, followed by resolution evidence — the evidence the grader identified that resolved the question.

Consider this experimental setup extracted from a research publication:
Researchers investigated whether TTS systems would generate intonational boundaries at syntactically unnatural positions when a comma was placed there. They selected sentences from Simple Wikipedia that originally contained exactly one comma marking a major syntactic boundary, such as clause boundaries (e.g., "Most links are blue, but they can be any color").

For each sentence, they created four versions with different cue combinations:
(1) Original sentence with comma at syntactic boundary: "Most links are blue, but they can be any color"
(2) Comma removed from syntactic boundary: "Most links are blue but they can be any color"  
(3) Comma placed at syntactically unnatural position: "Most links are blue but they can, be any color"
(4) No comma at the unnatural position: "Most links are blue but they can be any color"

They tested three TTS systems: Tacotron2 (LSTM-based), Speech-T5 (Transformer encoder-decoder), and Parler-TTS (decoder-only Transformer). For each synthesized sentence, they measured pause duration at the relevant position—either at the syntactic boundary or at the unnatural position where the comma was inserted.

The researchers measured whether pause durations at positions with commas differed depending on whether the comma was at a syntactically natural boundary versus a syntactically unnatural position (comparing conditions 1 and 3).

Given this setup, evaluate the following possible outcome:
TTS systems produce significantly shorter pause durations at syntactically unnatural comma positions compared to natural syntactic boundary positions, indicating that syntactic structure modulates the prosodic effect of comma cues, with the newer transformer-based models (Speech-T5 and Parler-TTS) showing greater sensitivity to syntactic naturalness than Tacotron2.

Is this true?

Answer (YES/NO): NO